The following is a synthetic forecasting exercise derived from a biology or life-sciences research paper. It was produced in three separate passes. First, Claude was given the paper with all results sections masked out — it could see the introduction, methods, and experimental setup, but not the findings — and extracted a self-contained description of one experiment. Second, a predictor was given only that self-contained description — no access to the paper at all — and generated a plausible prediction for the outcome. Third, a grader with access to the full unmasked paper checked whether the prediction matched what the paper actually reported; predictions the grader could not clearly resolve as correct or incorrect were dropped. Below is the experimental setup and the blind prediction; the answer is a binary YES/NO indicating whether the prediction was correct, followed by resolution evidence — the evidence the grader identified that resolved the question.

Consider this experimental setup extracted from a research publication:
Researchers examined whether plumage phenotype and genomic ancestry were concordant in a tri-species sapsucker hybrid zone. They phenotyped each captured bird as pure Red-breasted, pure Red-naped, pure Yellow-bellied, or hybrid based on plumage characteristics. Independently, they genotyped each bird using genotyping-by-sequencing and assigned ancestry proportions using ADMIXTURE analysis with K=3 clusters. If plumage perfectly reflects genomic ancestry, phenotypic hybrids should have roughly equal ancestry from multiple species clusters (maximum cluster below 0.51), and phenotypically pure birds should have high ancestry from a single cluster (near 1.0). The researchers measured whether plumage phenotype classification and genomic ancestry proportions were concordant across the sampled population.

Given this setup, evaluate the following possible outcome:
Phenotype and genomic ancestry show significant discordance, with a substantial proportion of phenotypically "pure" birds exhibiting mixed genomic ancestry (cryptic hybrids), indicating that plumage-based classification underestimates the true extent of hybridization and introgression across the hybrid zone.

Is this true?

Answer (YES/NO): NO